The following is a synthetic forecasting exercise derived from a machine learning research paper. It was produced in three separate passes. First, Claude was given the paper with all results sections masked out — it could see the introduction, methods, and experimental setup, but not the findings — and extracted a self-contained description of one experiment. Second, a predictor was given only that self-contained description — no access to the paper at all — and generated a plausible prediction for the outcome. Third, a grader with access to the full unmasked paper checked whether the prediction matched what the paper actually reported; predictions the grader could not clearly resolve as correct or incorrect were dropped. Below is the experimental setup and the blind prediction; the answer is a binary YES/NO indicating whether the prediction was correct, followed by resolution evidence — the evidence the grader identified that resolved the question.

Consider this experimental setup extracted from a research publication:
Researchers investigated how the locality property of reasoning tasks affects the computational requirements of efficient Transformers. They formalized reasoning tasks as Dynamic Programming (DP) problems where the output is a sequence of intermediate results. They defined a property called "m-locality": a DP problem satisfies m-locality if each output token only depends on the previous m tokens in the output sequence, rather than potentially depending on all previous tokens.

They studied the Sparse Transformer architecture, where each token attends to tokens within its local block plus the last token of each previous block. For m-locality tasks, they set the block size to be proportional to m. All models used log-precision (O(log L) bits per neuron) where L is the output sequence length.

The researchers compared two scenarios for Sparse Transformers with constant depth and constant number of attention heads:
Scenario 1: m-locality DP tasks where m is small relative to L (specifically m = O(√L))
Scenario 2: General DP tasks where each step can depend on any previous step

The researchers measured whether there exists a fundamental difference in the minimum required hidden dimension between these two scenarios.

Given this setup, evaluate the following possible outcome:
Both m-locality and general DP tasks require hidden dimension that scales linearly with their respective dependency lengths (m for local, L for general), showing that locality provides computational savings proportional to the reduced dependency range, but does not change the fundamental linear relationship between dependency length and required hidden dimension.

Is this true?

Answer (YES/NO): NO